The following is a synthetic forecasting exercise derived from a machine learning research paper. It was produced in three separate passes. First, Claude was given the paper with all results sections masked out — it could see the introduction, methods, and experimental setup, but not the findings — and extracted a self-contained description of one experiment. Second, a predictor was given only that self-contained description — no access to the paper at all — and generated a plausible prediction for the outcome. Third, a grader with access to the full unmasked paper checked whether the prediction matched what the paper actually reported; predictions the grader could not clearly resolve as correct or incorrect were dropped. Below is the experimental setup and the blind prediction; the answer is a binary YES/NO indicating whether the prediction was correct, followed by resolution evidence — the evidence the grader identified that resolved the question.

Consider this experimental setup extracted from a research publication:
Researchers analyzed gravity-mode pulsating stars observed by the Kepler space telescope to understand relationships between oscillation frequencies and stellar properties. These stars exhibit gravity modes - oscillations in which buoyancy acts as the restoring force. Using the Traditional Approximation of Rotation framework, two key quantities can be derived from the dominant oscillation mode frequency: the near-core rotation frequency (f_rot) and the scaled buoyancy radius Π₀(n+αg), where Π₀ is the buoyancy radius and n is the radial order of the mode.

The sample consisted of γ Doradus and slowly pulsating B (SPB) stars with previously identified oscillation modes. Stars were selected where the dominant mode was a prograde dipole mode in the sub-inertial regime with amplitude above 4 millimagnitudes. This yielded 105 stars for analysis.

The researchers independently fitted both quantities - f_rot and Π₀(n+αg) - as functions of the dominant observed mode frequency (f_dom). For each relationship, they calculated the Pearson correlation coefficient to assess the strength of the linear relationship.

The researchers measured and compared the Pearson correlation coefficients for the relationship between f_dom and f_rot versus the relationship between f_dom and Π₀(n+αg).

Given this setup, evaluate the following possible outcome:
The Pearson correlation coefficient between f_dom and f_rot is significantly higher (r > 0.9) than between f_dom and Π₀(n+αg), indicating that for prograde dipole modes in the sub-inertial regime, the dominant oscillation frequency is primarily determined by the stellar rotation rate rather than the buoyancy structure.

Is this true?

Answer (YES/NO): YES